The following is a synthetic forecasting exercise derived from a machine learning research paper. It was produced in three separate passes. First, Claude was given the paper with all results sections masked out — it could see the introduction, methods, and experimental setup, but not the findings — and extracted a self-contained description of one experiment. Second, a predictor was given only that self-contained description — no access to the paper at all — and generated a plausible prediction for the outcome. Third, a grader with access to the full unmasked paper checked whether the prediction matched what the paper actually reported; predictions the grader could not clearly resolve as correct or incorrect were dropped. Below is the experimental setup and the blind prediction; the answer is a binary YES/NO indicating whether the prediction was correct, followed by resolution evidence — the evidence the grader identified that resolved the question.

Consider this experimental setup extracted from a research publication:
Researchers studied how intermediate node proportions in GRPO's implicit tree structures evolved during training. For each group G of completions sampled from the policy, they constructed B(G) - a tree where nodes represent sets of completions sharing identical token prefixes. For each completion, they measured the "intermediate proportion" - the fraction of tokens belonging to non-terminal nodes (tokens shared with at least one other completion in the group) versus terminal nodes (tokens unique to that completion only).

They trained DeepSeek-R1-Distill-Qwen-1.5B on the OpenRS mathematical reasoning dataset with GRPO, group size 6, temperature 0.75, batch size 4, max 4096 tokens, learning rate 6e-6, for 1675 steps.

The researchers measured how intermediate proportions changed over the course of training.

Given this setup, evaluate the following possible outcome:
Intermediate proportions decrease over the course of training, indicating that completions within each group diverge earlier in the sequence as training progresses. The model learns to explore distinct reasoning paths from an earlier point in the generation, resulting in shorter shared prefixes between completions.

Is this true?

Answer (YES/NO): NO